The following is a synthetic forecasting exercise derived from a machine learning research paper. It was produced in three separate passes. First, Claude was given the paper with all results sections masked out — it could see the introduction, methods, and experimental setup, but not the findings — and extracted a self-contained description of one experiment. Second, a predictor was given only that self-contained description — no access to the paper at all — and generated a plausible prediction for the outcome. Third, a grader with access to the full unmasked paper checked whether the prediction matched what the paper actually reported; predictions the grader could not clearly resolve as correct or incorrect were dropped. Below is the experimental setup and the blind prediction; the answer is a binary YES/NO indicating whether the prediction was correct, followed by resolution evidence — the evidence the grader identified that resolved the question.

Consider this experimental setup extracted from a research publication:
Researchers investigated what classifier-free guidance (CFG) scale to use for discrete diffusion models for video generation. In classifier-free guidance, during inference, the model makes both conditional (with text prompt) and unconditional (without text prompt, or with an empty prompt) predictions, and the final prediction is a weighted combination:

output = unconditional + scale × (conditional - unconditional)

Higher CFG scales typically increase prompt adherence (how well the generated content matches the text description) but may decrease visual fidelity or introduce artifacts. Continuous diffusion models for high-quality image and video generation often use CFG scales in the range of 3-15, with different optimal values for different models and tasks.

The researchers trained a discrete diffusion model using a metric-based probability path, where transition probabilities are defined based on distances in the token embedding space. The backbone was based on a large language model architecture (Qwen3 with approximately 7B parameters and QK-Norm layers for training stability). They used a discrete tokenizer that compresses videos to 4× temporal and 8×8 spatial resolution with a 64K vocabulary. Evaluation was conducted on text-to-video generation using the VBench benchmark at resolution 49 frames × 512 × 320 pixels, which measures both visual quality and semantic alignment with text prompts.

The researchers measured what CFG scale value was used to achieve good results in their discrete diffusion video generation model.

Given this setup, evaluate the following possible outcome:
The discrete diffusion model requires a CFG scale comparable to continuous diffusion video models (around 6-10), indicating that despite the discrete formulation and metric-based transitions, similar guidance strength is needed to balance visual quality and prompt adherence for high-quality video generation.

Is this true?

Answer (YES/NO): YES